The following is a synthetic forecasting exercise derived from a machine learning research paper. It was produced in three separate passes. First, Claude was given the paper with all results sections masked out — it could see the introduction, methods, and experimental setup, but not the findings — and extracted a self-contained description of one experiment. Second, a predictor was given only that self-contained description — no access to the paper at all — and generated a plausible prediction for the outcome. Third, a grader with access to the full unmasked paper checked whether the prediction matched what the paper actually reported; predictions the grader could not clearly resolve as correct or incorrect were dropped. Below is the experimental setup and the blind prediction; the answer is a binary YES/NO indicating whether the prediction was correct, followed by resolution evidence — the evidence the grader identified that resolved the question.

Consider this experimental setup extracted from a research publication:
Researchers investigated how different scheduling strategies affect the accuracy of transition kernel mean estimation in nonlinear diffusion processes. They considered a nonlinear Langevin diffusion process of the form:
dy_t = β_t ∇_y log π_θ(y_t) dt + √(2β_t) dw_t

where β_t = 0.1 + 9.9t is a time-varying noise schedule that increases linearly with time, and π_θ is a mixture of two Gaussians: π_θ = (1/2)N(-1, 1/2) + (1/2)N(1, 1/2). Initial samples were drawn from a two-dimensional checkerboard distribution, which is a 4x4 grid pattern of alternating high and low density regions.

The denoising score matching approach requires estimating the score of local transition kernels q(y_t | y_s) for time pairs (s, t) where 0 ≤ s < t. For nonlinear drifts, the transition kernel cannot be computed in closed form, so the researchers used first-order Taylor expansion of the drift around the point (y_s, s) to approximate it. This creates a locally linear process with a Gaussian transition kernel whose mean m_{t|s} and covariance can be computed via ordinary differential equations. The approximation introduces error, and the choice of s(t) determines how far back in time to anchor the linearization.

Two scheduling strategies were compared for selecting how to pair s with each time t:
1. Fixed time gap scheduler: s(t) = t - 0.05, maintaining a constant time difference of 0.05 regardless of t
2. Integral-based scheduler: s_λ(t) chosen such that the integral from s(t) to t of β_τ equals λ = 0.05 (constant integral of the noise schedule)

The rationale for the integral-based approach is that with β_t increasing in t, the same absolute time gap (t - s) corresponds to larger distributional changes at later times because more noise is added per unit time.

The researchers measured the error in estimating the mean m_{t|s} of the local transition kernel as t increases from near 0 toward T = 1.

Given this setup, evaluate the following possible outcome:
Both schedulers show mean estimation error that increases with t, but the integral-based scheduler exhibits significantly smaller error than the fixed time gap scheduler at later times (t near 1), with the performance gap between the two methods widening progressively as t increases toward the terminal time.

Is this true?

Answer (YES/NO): NO